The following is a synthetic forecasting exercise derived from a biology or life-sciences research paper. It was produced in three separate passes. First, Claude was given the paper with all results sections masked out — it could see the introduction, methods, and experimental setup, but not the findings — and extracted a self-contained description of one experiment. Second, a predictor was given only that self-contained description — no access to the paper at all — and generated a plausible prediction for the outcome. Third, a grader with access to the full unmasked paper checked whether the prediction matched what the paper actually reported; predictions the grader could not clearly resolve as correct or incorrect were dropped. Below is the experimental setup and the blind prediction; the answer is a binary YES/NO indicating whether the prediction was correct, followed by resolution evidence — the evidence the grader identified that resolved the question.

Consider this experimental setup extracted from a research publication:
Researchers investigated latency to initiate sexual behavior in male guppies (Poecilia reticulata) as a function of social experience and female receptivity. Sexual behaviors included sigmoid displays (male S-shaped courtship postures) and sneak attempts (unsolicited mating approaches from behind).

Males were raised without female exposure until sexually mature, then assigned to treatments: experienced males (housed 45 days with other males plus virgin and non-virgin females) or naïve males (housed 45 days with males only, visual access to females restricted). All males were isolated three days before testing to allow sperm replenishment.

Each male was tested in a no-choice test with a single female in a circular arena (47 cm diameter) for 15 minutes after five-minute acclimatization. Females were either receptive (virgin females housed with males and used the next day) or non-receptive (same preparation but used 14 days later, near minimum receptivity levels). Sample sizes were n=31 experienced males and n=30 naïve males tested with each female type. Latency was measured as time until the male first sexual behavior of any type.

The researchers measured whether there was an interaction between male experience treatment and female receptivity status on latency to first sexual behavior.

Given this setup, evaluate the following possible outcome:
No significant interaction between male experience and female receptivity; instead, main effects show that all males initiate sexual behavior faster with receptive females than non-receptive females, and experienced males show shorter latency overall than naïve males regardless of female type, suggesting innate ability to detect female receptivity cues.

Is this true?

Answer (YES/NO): NO